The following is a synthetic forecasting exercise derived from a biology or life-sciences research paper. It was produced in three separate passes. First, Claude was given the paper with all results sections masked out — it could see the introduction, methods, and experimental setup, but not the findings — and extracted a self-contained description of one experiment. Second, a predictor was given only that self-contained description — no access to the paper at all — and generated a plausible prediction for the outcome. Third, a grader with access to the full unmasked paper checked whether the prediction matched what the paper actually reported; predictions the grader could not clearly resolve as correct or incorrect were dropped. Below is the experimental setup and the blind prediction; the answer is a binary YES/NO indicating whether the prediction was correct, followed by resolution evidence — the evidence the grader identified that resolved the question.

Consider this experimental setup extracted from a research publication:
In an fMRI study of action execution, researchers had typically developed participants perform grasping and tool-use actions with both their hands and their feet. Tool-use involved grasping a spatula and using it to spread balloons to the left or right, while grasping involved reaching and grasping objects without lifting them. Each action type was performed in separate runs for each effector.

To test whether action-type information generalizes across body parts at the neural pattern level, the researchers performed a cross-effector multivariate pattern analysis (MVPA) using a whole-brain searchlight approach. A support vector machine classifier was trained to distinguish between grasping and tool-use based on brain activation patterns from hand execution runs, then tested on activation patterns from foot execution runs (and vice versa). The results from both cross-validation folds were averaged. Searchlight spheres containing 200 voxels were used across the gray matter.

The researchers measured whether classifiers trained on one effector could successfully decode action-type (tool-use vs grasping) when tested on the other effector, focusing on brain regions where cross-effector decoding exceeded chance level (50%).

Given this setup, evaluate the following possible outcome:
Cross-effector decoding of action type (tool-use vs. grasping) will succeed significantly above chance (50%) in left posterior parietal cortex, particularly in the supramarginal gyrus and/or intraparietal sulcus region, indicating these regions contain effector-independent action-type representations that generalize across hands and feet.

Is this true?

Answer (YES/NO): YES